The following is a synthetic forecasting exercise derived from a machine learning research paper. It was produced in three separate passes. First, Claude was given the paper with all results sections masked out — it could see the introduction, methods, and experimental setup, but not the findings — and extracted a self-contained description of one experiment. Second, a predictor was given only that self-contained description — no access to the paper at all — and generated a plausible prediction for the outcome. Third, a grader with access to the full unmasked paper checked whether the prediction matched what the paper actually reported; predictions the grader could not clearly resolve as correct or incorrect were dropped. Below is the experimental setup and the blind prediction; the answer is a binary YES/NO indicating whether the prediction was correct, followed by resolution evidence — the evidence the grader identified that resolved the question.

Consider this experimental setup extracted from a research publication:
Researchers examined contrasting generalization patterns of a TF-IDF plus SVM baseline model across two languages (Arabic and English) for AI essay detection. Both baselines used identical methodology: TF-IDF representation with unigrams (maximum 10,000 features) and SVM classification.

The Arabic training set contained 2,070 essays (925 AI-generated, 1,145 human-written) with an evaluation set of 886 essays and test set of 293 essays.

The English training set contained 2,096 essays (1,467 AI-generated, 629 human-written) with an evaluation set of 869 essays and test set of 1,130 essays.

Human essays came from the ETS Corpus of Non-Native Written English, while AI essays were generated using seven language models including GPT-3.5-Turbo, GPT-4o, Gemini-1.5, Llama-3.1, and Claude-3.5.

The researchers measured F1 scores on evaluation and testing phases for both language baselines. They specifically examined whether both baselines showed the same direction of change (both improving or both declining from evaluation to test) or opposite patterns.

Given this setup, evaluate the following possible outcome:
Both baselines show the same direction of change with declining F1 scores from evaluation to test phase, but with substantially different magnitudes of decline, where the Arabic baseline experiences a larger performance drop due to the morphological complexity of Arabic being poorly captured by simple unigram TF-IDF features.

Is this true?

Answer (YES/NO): NO